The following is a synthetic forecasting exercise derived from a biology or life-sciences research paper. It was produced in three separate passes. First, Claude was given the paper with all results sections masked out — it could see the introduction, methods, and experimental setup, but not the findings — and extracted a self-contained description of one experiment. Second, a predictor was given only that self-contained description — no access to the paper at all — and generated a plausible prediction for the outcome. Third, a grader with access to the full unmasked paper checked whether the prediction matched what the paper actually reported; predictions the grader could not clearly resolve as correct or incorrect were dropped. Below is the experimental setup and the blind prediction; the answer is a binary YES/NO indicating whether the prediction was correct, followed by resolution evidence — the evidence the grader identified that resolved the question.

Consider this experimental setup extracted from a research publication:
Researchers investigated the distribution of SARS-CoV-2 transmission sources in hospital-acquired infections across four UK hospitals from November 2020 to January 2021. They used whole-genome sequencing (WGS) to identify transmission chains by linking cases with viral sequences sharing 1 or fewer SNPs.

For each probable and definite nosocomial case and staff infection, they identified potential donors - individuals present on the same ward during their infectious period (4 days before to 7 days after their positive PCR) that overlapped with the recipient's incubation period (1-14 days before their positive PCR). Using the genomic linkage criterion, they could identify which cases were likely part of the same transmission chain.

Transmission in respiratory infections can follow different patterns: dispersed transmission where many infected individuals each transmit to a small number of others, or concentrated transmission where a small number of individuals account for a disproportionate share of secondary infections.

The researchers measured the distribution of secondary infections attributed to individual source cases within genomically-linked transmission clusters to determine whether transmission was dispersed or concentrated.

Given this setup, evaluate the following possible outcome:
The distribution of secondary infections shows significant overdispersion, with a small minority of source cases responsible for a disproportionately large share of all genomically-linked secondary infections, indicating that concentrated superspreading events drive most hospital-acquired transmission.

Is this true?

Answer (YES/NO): YES